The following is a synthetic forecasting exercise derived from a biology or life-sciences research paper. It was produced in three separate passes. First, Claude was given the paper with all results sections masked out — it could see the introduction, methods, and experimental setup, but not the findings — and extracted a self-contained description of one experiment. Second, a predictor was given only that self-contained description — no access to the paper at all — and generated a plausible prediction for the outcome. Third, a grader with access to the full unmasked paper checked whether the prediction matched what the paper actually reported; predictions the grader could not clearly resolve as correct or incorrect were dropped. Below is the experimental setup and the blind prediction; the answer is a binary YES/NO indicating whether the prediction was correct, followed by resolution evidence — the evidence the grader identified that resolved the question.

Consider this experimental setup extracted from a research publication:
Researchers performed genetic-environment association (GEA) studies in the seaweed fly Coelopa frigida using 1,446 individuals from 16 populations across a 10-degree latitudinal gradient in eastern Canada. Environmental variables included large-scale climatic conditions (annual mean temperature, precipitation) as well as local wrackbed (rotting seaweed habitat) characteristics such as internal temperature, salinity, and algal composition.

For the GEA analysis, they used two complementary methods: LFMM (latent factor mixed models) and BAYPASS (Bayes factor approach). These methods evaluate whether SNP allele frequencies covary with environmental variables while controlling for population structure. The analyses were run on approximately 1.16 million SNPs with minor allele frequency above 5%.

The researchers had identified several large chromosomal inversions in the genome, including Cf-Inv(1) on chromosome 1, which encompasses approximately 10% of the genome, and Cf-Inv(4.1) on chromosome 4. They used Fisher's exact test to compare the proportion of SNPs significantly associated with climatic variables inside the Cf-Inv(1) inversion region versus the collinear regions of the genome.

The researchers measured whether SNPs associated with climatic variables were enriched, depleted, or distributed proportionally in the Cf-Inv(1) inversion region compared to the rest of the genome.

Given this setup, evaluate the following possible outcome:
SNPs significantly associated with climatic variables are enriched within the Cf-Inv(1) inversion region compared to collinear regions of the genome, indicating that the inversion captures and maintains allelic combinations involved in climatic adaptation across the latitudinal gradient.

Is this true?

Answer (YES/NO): YES